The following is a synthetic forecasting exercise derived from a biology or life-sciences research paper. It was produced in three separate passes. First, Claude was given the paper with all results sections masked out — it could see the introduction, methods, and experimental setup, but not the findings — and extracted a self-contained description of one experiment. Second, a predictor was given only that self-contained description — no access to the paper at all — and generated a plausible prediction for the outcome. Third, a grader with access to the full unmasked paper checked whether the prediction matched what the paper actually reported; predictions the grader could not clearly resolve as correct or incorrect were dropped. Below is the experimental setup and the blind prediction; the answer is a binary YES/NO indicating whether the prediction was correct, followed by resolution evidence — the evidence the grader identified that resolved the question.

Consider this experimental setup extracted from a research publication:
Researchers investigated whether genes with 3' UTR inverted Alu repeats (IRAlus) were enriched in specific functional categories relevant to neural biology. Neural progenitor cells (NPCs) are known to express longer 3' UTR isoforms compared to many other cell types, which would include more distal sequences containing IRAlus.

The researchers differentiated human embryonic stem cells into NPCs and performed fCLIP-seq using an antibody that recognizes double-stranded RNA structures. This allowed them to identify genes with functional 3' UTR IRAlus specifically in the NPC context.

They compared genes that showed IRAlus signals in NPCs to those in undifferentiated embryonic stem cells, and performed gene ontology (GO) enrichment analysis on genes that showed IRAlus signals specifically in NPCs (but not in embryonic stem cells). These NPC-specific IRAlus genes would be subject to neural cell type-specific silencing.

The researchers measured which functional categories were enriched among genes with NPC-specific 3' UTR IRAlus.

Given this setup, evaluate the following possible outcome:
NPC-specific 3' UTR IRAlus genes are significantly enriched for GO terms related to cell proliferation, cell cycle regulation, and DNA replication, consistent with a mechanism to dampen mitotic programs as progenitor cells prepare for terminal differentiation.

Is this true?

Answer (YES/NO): NO